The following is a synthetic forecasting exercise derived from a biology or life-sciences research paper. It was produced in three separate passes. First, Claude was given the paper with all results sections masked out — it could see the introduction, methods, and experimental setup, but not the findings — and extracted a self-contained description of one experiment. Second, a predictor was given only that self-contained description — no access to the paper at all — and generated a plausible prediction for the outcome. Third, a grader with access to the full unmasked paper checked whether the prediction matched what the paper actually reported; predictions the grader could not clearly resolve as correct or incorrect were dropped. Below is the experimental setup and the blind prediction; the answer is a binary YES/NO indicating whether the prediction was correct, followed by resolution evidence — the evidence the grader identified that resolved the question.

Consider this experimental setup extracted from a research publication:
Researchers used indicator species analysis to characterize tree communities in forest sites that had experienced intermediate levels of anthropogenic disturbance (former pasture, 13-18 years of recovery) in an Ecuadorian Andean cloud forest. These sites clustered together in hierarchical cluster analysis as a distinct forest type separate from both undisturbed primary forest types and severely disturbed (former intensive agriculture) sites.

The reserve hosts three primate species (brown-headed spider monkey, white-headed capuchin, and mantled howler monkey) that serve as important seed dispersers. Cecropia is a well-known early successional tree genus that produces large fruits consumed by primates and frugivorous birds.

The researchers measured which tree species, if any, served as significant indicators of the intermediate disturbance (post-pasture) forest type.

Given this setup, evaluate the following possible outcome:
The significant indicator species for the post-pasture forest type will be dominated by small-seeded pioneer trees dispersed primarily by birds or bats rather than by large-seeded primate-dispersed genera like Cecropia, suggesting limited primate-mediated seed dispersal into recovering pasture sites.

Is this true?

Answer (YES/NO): NO